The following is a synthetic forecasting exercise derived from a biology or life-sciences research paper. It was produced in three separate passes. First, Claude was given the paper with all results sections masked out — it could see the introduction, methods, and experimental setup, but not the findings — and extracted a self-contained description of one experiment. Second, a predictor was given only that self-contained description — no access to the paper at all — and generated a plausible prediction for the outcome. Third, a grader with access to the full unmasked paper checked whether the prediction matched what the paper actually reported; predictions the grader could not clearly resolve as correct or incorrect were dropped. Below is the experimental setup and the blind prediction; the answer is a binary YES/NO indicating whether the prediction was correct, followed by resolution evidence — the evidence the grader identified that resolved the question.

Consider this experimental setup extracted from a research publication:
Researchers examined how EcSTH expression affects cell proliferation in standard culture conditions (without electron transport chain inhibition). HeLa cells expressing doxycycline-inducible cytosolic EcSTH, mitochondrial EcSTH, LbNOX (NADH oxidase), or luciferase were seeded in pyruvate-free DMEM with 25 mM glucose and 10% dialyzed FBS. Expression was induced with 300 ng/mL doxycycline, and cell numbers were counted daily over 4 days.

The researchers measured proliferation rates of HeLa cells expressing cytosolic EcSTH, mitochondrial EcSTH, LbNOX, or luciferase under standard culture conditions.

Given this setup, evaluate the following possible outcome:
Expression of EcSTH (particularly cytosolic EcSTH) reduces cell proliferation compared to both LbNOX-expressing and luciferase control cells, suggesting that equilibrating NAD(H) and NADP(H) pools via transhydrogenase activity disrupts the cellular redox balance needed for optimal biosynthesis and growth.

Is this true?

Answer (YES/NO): YES